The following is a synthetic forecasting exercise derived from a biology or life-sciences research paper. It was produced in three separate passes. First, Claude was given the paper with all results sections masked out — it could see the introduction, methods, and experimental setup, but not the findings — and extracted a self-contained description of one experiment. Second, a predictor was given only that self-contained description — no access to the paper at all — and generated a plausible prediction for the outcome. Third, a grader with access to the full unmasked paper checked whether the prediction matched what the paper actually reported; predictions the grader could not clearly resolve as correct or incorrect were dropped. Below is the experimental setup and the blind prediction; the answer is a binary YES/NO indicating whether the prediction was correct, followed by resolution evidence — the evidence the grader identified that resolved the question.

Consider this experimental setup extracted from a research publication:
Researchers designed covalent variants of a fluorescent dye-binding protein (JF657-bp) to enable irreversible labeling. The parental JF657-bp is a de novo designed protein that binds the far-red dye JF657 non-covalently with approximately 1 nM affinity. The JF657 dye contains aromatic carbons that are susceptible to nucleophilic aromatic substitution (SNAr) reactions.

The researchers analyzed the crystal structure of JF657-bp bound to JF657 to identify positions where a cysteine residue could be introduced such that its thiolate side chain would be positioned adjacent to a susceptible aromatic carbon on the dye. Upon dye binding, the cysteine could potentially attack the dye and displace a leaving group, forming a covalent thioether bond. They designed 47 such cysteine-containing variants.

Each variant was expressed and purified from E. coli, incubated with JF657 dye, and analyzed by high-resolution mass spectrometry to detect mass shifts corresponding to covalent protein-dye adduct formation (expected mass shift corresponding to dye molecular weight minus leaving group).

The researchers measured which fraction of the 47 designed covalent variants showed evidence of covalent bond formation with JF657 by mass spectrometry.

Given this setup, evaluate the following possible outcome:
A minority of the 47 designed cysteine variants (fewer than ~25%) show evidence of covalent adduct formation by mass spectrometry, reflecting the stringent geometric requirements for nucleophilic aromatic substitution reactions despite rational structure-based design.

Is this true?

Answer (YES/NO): NO